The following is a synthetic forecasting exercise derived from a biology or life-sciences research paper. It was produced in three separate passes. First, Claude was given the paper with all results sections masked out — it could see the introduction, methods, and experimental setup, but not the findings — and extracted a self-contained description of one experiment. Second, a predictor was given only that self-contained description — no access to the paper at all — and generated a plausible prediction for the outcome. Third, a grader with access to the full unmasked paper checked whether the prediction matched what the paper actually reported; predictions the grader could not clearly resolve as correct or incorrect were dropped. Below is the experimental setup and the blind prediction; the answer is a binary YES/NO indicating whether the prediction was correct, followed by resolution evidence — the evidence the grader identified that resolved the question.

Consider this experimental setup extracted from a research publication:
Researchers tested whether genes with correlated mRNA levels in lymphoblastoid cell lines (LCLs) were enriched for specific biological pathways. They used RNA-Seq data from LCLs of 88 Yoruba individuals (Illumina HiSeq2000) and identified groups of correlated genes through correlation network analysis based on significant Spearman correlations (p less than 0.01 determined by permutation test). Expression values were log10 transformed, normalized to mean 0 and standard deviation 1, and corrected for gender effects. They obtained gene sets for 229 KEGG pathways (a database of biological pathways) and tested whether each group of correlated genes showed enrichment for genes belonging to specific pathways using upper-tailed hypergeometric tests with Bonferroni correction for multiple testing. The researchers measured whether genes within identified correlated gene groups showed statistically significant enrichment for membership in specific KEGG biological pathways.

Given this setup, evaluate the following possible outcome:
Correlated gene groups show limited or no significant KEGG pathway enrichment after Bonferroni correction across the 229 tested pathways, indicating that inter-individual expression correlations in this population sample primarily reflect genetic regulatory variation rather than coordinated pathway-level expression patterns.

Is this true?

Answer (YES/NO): NO